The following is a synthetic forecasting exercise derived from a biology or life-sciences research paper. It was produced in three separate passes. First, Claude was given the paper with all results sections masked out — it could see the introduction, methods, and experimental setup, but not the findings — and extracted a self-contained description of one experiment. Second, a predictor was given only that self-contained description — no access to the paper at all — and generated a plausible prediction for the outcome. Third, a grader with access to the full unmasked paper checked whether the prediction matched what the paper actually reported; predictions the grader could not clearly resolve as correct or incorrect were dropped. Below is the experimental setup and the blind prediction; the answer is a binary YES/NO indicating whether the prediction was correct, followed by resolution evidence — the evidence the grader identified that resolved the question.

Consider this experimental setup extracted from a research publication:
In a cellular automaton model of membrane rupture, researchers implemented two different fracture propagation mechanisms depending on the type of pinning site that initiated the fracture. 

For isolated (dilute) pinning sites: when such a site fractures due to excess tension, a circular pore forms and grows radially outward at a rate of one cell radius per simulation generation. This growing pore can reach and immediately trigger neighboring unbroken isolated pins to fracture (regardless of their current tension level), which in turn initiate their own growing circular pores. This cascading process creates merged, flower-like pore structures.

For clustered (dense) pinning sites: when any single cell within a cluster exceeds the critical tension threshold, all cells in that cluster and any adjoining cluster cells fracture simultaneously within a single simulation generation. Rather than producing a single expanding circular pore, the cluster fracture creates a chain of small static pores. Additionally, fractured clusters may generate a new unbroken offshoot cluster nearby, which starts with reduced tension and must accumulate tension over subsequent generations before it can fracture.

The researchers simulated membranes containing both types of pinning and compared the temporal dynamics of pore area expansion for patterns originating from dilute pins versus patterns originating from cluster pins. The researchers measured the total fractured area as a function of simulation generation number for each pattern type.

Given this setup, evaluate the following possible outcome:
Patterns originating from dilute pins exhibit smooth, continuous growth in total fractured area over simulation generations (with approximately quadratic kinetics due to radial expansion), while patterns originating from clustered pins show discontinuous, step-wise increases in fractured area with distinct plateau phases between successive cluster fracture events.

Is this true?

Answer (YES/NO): NO